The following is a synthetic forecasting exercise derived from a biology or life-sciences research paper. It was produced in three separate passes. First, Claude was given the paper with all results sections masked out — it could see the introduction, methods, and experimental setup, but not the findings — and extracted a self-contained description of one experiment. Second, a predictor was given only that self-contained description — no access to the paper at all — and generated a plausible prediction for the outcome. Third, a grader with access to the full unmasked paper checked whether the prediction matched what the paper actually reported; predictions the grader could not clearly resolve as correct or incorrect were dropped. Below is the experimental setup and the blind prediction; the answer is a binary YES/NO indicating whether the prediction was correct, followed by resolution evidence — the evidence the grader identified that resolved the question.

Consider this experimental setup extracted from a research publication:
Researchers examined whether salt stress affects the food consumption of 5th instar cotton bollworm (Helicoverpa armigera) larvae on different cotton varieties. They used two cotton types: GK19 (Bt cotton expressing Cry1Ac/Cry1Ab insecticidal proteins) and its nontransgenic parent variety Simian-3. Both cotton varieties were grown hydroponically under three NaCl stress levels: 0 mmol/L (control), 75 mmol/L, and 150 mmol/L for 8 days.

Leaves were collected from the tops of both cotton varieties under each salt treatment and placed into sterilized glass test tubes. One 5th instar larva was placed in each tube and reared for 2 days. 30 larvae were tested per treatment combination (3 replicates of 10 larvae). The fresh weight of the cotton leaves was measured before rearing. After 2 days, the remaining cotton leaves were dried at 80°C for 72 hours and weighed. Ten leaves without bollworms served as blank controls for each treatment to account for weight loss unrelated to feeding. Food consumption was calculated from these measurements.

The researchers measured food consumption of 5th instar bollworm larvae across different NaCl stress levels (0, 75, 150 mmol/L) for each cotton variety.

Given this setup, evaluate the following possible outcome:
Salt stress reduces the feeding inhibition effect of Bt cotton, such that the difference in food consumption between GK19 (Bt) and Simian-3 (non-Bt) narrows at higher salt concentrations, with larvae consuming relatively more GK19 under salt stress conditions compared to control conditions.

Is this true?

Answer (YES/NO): NO